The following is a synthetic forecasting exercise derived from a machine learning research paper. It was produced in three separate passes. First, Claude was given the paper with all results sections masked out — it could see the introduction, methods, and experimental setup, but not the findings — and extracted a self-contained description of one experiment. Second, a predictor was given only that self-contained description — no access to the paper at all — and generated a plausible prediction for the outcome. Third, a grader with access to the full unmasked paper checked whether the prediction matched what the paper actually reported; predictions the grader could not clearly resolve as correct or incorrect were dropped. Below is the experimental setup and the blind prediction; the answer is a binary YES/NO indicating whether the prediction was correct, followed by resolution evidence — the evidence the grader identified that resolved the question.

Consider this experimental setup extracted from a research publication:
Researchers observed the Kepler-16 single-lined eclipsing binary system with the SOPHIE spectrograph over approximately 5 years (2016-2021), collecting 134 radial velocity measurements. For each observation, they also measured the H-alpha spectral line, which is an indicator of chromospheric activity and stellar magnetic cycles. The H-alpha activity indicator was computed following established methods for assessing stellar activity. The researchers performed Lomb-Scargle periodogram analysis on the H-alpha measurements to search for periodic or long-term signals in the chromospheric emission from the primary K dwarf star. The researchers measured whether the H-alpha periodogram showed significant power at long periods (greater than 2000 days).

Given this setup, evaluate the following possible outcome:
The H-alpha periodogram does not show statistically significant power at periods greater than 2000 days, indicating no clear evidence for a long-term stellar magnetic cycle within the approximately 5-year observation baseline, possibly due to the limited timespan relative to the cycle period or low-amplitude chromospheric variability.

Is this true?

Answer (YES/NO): NO